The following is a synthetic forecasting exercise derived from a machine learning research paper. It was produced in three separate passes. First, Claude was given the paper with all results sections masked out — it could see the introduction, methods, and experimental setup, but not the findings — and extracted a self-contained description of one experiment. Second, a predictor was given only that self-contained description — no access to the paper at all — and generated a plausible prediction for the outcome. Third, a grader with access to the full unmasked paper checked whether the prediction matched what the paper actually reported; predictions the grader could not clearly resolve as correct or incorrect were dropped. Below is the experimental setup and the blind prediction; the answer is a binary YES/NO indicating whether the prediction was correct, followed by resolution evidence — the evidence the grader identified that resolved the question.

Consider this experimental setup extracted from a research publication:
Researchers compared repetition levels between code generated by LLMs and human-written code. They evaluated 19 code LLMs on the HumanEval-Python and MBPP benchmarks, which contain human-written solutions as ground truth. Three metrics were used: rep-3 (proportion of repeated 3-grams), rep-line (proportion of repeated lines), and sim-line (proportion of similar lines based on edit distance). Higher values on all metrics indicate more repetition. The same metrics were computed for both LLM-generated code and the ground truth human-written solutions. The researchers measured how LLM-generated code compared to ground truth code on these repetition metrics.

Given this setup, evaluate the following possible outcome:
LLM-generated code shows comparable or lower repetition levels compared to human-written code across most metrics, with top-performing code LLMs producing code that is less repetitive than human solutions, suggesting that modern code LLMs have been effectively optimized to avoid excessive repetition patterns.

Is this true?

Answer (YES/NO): NO